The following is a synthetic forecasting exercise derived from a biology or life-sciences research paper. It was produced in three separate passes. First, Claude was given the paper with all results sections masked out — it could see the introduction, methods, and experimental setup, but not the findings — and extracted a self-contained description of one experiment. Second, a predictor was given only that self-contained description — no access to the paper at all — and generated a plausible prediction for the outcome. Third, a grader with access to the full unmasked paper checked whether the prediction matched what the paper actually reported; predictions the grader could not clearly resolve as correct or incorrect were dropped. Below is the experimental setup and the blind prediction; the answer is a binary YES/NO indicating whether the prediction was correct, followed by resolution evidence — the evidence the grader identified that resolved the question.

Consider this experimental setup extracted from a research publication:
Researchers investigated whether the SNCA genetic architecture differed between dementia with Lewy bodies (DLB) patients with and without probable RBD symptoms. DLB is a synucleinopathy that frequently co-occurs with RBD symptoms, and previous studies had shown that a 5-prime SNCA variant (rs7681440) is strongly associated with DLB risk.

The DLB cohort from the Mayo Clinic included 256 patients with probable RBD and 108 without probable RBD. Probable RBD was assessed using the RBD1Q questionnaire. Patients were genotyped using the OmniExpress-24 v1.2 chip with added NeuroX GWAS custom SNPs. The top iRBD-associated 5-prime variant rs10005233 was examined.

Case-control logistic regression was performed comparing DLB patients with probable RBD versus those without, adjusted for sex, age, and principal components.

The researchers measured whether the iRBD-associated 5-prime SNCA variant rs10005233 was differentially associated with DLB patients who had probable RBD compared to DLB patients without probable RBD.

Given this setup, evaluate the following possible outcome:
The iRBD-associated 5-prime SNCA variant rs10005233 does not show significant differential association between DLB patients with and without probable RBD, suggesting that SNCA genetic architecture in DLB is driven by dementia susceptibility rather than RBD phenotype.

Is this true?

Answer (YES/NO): NO